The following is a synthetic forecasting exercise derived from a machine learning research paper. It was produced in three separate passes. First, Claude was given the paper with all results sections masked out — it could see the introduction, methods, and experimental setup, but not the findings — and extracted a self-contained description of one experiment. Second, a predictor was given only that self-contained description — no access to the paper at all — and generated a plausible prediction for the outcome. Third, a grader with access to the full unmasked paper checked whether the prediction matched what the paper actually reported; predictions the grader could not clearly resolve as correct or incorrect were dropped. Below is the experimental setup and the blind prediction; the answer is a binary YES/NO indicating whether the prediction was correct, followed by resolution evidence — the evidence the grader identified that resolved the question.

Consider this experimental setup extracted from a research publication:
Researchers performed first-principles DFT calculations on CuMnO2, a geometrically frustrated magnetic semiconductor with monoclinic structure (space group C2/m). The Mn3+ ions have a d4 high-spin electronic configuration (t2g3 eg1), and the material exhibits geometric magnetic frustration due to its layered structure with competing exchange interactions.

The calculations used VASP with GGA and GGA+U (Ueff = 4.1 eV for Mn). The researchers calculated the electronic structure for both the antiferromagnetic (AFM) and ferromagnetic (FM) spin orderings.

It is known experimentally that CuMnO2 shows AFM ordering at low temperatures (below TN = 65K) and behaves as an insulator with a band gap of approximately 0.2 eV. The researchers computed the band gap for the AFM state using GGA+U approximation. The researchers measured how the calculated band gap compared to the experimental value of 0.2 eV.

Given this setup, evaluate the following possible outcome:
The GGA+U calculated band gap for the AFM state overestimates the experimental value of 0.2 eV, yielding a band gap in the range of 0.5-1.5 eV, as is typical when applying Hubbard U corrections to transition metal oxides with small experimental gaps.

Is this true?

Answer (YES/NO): YES